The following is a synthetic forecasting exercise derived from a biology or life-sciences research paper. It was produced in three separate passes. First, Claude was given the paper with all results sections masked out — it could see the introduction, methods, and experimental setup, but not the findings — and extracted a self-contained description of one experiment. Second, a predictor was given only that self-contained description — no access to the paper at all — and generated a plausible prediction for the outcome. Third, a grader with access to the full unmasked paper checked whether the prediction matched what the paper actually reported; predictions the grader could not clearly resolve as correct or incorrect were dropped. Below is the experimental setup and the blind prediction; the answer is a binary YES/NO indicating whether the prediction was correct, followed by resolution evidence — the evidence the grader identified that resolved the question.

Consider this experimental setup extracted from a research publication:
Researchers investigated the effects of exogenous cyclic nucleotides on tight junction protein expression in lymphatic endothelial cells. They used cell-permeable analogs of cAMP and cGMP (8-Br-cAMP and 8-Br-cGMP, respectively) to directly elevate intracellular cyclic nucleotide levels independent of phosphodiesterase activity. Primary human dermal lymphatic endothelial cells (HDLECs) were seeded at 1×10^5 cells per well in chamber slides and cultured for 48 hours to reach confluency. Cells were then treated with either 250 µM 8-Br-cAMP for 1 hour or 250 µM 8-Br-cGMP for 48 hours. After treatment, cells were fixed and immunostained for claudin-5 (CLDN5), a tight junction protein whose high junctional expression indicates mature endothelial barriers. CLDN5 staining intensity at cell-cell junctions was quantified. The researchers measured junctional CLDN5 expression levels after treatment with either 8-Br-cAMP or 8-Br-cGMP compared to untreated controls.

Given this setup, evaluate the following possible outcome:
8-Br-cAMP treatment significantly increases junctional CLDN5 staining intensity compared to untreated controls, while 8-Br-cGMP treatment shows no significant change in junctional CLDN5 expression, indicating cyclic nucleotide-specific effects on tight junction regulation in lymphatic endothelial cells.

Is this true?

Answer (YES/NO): NO